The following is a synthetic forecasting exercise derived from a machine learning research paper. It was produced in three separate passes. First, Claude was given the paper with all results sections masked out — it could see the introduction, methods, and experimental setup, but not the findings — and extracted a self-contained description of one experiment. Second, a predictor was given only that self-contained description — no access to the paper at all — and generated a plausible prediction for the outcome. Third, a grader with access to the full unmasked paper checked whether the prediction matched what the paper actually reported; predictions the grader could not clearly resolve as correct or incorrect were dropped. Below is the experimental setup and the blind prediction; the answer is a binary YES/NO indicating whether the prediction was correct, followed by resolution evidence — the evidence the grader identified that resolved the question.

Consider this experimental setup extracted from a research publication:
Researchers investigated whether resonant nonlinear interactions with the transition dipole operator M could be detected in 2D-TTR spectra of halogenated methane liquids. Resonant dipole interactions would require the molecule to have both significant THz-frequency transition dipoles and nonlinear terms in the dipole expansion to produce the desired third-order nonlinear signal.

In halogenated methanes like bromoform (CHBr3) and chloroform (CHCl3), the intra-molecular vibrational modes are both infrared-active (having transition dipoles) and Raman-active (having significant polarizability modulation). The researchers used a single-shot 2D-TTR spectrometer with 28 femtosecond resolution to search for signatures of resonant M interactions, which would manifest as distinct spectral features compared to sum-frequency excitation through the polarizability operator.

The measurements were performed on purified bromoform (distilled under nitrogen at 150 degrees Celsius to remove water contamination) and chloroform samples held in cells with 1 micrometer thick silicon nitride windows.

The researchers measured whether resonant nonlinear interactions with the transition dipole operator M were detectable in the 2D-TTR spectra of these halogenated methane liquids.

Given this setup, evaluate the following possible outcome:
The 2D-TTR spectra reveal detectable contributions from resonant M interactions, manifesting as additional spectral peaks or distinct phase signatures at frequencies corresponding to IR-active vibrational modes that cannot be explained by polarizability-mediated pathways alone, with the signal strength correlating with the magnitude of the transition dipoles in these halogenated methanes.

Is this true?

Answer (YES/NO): NO